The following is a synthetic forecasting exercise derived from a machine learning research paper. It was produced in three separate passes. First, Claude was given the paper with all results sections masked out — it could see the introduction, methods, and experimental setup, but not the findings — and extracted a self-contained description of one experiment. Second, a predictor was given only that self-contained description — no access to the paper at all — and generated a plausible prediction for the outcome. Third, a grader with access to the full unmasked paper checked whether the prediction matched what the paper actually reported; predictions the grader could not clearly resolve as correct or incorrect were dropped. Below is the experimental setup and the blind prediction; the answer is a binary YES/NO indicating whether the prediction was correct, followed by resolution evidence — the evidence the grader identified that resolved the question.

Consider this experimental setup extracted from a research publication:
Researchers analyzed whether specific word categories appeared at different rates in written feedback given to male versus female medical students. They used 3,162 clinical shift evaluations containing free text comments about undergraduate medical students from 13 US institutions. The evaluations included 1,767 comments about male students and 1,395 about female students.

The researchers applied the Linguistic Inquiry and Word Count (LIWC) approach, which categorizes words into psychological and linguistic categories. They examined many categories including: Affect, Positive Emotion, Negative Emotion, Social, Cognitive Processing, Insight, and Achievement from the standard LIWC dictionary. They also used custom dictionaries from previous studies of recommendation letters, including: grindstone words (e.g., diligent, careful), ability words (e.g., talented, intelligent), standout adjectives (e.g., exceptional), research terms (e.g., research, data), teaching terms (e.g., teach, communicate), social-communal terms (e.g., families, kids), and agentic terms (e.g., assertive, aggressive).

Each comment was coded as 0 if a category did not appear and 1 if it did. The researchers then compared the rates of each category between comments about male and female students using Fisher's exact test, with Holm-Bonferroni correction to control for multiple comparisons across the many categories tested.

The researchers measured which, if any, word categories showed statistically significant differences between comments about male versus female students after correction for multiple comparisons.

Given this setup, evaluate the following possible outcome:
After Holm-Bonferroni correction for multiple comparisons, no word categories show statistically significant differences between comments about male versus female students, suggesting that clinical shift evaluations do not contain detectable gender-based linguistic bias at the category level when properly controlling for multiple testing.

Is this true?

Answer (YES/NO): NO